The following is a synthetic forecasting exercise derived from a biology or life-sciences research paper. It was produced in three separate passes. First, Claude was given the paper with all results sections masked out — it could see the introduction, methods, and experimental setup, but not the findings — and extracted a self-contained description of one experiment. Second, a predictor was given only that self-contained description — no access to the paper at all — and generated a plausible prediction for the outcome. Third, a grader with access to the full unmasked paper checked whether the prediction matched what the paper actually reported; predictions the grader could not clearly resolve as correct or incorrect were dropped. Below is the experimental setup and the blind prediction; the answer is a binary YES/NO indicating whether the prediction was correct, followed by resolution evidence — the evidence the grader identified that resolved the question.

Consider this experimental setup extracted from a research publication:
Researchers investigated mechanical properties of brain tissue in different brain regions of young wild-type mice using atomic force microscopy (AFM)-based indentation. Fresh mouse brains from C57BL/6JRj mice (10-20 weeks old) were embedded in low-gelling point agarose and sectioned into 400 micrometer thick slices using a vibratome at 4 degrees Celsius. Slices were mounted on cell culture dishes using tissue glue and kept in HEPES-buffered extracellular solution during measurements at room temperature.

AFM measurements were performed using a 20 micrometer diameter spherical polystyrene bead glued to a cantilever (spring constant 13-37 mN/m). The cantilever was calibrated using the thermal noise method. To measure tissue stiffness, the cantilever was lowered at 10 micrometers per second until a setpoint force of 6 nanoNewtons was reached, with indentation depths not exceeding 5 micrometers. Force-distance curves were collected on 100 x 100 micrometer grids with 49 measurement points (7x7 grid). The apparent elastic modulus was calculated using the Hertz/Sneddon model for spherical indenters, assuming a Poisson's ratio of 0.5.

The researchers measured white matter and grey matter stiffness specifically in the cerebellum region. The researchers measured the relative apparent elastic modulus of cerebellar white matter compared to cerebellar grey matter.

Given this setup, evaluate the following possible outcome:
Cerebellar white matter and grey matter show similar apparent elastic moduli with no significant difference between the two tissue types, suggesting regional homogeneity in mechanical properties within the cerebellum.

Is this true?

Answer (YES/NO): NO